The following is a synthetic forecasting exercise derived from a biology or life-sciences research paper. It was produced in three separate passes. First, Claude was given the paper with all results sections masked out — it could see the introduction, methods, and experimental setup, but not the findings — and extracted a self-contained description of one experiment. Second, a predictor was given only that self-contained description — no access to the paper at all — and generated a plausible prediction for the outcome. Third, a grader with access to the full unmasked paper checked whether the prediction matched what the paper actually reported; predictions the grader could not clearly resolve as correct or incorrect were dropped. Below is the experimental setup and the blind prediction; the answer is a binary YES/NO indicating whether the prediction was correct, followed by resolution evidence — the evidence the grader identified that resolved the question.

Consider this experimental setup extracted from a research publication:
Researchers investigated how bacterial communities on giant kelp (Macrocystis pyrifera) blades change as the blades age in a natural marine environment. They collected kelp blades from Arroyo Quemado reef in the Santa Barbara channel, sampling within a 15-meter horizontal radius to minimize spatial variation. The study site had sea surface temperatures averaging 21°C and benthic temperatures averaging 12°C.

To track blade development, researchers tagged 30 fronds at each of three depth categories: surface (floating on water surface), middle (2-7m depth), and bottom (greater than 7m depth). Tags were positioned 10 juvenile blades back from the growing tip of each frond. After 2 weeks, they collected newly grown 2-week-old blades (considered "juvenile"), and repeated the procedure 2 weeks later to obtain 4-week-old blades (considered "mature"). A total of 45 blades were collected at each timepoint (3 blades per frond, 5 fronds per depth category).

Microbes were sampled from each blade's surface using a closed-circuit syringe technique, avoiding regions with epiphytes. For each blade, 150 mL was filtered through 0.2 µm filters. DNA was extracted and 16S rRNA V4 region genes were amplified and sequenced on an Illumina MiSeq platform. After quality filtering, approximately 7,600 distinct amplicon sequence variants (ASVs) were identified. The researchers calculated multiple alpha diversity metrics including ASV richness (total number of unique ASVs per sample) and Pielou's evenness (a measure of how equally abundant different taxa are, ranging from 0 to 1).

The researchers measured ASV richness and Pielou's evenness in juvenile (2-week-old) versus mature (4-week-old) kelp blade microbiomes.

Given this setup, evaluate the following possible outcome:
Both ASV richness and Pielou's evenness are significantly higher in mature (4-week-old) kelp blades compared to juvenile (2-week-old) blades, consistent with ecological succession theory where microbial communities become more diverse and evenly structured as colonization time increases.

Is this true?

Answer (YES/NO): YES